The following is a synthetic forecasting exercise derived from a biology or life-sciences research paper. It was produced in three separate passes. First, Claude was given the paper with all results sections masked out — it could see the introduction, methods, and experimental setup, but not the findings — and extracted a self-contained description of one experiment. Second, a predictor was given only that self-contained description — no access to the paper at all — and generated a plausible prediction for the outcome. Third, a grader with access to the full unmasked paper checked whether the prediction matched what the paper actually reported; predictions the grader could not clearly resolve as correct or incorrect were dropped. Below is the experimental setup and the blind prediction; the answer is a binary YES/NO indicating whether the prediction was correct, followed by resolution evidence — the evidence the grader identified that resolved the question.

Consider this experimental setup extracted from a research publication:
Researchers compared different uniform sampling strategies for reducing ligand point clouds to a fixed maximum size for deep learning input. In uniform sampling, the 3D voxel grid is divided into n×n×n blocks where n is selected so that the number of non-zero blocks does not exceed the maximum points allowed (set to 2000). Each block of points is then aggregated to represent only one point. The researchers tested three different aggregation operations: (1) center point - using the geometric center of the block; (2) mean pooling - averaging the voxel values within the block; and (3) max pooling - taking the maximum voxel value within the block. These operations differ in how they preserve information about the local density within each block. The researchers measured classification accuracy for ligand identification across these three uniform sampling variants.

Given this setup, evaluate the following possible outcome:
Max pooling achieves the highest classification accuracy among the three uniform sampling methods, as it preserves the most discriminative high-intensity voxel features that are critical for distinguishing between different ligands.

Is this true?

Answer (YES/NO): YES